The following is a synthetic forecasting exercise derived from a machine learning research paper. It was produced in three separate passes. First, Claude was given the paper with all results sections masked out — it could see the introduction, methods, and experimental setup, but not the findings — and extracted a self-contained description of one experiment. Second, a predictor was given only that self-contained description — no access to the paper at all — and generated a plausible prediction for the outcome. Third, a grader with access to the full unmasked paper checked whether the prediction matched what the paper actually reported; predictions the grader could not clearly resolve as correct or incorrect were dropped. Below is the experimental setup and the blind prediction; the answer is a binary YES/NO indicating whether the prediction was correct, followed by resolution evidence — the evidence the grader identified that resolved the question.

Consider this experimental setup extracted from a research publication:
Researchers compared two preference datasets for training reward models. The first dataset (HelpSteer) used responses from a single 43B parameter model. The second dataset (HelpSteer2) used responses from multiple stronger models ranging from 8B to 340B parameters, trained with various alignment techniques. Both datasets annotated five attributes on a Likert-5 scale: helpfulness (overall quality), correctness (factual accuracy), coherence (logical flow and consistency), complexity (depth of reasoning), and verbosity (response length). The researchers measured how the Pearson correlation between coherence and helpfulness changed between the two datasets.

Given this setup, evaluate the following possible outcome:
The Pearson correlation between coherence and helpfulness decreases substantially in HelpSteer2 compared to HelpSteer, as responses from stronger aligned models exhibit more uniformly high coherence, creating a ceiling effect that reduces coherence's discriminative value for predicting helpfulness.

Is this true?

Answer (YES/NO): YES